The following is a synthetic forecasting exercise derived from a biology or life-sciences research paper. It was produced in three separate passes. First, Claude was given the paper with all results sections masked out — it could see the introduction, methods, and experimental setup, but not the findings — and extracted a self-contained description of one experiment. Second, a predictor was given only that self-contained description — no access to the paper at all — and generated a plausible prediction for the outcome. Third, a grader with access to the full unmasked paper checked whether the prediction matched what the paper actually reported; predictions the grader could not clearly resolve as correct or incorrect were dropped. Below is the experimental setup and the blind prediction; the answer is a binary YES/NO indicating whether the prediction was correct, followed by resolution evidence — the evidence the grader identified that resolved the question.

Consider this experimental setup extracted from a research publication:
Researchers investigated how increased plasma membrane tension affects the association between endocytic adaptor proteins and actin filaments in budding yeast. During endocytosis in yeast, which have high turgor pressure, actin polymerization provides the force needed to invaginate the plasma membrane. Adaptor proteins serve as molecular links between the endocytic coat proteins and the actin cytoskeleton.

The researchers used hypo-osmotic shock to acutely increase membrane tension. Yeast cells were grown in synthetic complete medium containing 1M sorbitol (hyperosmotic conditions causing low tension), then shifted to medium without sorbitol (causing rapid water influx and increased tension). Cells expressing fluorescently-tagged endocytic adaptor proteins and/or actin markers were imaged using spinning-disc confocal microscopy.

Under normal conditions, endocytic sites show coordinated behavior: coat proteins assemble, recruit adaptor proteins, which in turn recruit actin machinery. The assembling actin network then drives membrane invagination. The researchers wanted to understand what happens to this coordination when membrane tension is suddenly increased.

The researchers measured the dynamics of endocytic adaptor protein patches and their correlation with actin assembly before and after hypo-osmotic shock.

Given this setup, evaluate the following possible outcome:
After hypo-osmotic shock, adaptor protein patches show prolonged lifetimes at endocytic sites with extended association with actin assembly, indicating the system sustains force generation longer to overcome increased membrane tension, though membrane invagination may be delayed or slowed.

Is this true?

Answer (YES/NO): NO